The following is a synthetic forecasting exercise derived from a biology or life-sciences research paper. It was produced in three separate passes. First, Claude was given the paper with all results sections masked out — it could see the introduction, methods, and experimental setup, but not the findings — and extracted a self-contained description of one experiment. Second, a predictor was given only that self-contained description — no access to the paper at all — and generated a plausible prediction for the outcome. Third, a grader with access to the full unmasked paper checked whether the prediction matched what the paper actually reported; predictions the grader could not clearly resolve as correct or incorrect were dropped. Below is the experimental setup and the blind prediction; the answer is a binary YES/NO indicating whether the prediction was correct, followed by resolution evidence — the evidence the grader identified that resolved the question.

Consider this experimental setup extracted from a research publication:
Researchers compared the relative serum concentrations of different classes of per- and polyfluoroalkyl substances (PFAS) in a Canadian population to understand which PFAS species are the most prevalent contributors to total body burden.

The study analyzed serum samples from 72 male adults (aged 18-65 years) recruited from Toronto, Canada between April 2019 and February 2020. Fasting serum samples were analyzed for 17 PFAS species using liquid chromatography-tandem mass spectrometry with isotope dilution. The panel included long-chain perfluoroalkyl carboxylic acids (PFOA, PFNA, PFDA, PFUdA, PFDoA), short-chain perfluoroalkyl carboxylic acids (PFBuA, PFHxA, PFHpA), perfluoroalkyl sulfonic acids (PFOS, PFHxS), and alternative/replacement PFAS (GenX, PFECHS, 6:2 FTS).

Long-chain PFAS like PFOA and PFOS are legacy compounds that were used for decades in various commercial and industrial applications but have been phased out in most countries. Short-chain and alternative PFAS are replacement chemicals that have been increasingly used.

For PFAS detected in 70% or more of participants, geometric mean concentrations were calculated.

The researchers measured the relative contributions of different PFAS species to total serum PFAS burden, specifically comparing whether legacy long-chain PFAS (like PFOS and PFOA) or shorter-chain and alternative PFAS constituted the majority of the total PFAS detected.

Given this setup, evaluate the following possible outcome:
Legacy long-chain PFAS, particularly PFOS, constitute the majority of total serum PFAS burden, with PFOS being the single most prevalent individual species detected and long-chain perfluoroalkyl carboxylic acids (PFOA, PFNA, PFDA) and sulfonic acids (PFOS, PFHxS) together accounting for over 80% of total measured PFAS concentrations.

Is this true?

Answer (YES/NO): NO